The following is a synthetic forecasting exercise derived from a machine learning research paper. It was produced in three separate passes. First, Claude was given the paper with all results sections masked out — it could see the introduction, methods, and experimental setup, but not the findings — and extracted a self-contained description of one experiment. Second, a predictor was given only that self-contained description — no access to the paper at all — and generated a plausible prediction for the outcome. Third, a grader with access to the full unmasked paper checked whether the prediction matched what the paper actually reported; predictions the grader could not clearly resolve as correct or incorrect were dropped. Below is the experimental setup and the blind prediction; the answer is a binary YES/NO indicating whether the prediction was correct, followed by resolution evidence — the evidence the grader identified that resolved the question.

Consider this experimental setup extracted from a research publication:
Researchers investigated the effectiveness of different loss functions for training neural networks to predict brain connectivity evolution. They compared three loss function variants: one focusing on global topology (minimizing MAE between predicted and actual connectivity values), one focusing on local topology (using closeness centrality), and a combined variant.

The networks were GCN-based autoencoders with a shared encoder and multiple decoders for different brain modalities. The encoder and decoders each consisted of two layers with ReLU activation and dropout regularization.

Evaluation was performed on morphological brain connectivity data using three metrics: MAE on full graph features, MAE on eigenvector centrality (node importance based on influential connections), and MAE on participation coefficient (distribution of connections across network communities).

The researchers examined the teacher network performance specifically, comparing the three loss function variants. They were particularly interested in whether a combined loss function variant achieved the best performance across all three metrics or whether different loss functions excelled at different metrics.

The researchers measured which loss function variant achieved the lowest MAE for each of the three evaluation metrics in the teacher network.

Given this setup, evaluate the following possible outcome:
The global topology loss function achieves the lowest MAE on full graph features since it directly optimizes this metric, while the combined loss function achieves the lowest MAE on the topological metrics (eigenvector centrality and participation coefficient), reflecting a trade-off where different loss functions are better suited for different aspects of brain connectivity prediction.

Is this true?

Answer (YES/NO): NO